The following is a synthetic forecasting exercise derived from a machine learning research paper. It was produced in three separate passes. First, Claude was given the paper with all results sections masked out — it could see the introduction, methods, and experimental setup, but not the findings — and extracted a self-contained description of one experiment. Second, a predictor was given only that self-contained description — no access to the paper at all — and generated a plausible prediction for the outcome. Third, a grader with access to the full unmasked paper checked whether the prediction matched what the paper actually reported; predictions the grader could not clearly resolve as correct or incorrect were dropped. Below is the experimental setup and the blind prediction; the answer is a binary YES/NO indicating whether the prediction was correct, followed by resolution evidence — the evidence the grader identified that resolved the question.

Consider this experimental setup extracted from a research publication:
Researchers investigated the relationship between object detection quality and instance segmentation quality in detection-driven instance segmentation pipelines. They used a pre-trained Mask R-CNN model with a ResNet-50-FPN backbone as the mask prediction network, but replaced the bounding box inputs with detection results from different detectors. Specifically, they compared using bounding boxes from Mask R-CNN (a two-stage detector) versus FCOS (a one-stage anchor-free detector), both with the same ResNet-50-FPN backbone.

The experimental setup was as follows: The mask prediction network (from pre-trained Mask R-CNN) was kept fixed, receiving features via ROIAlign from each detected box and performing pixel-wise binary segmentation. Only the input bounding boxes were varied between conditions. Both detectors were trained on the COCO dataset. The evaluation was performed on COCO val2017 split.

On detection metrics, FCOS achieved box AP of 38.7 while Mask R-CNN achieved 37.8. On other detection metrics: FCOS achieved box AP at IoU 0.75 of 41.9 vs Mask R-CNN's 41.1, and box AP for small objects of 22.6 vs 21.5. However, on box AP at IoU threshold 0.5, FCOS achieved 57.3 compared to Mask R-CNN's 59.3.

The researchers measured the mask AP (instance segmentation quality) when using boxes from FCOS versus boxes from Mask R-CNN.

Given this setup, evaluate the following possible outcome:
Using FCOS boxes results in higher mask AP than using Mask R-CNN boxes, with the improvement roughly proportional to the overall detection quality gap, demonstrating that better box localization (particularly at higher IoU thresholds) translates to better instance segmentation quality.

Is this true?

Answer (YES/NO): NO